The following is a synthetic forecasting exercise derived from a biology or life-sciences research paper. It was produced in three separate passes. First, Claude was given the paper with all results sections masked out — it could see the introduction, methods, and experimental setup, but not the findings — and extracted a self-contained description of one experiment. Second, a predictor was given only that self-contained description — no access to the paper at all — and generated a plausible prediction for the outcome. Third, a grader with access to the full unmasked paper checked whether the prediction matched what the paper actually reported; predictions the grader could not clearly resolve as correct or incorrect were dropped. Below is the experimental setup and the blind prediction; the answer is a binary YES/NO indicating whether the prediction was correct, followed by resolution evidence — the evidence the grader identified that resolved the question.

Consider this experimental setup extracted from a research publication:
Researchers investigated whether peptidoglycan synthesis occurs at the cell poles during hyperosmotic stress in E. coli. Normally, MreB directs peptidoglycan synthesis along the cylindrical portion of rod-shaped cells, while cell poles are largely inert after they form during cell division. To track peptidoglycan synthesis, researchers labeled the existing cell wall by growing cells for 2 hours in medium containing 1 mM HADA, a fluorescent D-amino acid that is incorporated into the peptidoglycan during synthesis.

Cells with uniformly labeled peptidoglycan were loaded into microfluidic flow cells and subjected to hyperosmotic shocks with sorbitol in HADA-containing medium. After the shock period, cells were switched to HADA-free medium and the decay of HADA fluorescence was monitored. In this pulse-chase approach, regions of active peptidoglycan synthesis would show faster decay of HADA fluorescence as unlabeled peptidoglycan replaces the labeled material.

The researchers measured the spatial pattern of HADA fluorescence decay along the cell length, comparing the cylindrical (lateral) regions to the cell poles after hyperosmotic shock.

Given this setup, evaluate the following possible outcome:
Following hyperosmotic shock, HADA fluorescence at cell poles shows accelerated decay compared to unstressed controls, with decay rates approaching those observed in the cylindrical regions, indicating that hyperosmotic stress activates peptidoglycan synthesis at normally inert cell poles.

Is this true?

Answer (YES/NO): YES